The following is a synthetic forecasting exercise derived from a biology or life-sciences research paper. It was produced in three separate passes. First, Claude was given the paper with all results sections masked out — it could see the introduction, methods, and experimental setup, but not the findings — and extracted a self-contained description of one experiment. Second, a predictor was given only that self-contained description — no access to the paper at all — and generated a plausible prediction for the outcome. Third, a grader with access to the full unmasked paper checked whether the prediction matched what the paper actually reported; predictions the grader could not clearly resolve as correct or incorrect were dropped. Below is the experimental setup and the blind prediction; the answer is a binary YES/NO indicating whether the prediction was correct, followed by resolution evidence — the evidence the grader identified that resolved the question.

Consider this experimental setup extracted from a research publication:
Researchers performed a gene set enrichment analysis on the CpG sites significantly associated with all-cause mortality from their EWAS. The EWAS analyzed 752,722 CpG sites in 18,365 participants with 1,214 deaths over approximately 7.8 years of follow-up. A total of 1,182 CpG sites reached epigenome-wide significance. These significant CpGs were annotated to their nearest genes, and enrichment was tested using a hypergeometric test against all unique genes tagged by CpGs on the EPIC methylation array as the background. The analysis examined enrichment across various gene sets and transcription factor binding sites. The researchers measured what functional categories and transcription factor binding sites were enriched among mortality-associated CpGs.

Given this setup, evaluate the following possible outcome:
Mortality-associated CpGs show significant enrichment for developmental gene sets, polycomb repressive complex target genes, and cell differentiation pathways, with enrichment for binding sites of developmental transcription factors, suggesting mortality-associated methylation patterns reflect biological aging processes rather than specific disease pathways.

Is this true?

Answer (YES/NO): NO